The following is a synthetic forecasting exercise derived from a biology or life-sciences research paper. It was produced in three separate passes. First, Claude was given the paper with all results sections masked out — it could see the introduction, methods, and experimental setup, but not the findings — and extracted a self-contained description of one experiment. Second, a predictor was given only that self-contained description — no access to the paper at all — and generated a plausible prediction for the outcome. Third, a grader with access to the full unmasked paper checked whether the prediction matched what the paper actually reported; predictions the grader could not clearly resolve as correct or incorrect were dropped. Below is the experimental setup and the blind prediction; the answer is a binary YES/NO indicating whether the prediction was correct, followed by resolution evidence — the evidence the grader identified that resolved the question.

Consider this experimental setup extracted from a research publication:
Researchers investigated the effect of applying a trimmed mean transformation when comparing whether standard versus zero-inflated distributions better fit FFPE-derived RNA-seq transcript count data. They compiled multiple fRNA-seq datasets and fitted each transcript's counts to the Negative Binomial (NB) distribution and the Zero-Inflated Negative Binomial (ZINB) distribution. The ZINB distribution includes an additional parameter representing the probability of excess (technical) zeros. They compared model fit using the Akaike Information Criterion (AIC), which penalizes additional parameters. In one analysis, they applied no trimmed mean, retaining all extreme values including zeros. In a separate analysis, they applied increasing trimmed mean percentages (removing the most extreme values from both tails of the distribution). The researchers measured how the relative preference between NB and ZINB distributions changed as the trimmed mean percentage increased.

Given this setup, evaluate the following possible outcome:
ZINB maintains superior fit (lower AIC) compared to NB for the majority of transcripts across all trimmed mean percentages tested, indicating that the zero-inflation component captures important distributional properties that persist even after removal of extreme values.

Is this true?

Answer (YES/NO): NO